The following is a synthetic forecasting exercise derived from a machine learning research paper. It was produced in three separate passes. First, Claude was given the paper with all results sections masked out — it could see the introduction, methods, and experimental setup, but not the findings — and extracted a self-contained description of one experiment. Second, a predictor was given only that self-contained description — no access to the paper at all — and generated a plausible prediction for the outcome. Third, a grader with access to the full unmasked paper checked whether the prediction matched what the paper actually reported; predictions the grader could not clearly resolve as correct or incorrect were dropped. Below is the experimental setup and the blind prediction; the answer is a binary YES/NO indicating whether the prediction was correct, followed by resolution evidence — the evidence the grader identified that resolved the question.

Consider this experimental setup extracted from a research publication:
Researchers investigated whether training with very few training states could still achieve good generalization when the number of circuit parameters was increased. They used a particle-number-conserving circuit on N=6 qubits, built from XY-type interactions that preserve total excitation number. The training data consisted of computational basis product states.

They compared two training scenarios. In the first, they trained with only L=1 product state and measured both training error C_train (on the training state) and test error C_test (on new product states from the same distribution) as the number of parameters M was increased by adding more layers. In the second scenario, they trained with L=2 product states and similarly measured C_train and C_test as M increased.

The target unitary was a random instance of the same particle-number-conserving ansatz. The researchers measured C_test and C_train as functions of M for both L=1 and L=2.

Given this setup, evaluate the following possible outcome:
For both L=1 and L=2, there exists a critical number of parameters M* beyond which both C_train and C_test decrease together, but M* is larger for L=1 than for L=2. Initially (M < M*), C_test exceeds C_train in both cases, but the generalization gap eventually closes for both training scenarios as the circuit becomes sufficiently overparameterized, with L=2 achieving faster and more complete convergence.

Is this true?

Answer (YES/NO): NO